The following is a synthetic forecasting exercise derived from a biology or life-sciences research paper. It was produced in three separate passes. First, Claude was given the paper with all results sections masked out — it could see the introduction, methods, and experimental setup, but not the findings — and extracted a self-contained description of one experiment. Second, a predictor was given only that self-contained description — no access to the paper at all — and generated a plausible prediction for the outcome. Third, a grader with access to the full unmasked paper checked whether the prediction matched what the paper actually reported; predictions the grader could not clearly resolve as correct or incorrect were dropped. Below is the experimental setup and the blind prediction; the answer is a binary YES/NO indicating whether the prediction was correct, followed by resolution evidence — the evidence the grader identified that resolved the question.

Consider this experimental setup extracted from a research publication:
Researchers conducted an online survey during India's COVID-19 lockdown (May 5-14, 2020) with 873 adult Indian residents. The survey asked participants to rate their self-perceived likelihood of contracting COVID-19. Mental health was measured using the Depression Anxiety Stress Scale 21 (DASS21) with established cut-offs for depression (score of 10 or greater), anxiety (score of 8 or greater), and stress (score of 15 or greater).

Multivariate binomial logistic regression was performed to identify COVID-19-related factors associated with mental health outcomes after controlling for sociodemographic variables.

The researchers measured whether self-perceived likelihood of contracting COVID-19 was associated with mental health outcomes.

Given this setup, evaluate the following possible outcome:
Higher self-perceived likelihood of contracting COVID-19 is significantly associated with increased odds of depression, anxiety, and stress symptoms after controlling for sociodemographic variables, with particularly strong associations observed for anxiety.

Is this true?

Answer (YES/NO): NO